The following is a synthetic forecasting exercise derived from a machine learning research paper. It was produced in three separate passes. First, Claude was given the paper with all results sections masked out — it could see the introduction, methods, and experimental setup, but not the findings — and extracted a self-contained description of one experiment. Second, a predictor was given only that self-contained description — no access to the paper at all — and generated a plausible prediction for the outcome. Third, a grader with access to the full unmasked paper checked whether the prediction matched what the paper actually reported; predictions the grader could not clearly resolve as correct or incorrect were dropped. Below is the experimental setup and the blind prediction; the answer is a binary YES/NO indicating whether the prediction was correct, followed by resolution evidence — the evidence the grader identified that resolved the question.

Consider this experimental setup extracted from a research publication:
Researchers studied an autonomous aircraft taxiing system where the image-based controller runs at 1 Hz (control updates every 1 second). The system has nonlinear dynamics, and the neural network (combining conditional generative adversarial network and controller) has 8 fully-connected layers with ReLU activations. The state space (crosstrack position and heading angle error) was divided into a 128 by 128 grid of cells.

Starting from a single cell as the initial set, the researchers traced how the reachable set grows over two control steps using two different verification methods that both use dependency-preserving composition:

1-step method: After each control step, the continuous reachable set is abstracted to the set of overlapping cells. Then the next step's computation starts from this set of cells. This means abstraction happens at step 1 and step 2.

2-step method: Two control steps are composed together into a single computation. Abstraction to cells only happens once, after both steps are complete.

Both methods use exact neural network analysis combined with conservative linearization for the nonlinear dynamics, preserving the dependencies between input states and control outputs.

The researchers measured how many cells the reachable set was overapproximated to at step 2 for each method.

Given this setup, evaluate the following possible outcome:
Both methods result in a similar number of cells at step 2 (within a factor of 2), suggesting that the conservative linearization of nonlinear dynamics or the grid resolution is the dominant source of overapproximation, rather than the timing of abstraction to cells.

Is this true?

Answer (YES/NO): NO